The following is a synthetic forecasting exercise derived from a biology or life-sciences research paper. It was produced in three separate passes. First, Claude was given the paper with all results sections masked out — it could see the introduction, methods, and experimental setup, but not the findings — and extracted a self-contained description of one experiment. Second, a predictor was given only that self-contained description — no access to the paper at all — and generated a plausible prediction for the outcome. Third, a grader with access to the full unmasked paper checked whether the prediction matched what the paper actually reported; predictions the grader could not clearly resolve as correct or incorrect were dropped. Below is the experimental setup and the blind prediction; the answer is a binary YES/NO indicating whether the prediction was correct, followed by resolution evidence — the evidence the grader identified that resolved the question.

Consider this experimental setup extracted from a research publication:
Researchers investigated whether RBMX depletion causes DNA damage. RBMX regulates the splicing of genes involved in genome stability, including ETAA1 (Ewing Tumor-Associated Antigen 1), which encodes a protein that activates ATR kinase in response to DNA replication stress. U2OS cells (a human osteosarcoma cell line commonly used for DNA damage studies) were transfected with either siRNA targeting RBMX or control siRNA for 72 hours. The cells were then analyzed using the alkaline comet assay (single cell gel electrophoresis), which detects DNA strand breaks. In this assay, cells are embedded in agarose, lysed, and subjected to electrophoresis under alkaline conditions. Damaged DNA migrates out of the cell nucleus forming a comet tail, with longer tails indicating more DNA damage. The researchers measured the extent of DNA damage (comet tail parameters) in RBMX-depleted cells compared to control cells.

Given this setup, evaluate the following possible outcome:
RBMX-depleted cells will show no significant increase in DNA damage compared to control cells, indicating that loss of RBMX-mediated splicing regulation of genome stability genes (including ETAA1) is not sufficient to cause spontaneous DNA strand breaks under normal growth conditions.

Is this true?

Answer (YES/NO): NO